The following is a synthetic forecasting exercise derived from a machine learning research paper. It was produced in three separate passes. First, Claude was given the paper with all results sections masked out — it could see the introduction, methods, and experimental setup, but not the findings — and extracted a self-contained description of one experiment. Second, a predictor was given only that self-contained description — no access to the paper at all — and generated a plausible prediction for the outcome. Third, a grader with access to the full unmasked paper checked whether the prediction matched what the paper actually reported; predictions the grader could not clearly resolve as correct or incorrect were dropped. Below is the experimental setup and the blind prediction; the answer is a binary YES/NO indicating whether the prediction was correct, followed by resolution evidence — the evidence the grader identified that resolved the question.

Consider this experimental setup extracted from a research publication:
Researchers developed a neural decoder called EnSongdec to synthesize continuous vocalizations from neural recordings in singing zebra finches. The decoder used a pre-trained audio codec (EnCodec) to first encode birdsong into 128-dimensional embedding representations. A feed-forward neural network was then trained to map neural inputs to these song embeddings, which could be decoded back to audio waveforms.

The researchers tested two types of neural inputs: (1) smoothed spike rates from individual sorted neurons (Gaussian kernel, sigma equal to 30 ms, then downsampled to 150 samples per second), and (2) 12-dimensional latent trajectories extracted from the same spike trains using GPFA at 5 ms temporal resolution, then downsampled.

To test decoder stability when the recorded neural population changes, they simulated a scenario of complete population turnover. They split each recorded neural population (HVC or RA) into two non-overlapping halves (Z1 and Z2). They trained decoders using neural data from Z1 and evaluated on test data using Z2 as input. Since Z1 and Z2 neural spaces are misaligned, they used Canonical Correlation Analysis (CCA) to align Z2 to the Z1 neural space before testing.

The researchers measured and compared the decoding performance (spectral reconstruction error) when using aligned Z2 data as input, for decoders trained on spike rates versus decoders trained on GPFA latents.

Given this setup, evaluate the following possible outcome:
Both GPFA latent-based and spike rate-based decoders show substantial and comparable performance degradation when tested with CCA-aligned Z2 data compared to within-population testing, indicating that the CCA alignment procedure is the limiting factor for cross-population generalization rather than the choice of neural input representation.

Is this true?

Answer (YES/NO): NO